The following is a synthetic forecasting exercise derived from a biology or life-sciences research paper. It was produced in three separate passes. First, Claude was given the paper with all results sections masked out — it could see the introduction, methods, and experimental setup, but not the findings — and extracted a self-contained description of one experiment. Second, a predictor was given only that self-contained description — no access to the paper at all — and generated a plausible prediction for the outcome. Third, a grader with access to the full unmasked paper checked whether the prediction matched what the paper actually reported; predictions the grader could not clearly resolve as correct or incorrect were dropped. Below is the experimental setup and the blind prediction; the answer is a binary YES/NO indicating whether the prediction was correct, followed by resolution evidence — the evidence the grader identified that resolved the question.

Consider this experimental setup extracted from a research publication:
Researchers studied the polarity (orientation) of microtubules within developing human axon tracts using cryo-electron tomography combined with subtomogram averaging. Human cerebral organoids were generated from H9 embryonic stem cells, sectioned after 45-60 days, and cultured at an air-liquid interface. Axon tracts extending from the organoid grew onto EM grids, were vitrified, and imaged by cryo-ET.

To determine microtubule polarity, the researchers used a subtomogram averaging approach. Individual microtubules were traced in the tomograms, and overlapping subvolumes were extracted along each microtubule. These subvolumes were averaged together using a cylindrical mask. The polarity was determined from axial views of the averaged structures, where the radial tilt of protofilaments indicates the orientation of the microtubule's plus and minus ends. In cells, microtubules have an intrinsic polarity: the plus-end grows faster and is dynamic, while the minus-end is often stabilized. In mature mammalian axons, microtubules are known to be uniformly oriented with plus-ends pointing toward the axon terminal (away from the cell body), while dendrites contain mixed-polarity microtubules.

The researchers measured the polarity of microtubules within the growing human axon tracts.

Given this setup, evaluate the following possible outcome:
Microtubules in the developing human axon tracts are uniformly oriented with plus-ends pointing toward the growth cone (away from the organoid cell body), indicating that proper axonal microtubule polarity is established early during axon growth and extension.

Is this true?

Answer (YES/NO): YES